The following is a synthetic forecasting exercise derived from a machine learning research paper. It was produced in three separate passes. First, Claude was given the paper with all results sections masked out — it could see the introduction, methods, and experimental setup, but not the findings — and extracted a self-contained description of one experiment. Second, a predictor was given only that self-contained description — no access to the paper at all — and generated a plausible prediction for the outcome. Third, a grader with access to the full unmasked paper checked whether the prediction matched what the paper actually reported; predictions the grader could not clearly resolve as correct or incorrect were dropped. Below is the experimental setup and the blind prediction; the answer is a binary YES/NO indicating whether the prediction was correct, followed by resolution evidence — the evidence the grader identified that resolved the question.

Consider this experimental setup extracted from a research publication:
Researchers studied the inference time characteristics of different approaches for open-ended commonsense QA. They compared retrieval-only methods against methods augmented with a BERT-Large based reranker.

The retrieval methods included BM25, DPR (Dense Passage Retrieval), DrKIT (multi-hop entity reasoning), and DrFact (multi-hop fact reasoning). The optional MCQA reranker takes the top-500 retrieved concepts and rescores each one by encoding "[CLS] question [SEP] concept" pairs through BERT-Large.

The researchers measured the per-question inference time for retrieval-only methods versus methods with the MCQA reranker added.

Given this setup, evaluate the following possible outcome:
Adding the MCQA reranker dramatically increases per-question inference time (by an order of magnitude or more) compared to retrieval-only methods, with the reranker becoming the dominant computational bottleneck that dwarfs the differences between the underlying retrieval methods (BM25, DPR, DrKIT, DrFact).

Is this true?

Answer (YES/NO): YES